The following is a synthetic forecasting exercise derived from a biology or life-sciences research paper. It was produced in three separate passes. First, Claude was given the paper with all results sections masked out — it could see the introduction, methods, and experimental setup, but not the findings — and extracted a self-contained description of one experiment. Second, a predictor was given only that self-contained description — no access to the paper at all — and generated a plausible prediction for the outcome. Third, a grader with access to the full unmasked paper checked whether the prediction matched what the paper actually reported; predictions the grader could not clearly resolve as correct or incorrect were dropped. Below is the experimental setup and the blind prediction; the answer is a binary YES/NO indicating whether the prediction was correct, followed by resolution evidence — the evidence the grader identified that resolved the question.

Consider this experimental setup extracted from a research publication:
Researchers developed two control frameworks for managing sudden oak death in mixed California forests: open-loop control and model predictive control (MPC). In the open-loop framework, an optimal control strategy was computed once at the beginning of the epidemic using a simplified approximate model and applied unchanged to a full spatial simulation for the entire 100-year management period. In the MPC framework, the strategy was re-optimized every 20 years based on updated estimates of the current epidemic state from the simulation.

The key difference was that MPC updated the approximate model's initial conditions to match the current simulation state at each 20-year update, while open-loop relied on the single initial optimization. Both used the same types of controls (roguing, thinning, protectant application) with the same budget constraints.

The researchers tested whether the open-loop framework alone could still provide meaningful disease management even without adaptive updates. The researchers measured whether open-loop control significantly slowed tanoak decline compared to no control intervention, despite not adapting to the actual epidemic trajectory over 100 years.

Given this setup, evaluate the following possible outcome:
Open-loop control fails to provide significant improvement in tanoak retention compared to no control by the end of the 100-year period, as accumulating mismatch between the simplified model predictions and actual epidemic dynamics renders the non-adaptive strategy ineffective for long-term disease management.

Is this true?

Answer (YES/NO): NO